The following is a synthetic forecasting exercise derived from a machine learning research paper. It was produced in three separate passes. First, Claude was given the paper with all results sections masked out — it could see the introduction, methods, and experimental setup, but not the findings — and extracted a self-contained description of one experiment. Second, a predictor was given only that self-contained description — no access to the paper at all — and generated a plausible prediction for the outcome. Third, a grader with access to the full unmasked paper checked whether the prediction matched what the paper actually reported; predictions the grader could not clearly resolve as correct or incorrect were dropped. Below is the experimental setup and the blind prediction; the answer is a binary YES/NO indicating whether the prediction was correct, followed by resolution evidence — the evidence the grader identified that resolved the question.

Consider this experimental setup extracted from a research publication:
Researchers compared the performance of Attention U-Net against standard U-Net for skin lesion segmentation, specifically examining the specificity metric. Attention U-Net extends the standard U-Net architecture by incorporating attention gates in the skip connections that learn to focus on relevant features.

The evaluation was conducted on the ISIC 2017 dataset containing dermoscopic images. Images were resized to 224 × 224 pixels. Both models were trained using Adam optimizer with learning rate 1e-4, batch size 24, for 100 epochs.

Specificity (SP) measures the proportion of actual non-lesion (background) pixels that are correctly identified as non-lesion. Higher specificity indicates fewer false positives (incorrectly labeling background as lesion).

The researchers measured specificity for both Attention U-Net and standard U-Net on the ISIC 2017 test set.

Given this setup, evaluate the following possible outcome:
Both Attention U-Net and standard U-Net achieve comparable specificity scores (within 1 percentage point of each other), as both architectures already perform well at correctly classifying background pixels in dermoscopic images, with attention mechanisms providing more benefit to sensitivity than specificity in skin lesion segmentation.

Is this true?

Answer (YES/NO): NO